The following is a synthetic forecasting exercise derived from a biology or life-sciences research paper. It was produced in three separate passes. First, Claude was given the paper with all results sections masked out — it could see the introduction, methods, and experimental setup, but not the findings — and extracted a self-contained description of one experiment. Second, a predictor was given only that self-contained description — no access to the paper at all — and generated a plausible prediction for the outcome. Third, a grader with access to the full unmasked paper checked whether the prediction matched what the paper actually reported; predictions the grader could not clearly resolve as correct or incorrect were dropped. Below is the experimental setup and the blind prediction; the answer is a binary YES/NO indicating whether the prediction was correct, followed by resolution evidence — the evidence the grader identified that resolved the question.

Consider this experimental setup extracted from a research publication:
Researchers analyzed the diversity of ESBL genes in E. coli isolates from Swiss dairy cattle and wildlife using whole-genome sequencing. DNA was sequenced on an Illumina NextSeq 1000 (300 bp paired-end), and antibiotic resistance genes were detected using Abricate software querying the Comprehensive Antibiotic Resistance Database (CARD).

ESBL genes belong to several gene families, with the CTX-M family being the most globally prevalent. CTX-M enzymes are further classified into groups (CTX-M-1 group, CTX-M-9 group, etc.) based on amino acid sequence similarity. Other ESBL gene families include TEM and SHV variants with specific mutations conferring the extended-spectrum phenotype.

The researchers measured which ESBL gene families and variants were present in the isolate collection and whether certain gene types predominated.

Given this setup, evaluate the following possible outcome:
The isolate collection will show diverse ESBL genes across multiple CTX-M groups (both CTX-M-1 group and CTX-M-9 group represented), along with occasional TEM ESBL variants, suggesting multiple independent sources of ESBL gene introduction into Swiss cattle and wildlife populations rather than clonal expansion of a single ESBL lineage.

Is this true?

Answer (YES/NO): NO